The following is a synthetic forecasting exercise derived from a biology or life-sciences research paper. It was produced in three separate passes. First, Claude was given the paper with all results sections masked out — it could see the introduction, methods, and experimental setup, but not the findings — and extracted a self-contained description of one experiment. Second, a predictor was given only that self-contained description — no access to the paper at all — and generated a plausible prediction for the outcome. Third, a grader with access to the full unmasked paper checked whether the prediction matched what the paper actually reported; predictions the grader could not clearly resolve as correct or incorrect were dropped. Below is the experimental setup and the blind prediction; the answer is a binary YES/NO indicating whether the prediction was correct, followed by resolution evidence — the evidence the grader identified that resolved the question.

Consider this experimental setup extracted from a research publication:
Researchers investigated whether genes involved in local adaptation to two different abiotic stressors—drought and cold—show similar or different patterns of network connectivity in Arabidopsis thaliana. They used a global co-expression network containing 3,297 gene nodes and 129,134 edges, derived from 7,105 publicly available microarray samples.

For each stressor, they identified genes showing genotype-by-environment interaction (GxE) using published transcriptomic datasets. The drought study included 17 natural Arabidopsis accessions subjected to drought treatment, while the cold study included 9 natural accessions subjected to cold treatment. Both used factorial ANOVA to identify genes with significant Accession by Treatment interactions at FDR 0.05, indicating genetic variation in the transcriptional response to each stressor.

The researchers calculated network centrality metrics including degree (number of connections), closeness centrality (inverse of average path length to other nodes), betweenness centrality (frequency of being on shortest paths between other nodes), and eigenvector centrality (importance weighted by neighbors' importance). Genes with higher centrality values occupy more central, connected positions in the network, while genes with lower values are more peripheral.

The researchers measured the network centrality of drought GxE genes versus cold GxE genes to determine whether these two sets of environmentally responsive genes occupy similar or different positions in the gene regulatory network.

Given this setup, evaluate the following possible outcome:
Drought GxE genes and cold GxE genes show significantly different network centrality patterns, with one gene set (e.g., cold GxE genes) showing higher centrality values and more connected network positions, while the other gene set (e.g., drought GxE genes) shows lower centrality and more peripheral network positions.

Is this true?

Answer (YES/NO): YES